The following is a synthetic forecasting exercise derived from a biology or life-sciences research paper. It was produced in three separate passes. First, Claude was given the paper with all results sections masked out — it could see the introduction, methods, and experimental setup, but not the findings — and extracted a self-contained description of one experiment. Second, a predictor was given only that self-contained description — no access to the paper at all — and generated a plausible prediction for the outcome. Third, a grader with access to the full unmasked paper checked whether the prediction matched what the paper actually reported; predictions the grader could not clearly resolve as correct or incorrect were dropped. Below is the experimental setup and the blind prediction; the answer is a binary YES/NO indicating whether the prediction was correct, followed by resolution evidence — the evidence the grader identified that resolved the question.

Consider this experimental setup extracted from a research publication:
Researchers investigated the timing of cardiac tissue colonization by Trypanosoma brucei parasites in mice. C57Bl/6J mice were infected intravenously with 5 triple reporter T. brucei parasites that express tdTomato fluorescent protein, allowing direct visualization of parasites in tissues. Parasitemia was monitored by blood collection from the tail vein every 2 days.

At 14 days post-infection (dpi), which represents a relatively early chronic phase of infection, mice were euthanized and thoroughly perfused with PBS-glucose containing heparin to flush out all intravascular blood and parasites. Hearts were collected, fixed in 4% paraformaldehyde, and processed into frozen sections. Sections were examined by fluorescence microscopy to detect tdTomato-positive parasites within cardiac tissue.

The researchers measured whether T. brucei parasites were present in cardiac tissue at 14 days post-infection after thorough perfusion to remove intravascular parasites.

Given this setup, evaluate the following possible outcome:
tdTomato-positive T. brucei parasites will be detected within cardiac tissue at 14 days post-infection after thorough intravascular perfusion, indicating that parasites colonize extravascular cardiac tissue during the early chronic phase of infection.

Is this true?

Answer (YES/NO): YES